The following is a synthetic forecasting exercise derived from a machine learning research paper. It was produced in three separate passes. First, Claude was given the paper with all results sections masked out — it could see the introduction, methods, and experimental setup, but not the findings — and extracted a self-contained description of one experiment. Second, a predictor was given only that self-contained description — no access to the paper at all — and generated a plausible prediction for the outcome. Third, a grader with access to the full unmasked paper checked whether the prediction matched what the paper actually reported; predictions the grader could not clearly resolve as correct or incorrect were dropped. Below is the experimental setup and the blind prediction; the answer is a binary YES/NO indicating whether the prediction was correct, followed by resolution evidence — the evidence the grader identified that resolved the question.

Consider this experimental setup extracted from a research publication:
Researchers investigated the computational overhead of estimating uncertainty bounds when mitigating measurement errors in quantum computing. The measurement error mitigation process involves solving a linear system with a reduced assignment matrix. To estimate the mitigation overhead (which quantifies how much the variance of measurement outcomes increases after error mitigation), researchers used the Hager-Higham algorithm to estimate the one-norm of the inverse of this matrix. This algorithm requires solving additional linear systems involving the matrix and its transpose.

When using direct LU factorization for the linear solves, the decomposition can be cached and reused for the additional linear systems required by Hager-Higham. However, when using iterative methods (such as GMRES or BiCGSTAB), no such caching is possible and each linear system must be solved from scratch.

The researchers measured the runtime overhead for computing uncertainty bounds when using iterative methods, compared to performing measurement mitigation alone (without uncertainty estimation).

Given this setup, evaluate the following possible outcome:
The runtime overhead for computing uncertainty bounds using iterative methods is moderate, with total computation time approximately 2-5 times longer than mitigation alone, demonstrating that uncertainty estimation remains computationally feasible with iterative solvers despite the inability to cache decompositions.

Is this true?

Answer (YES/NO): NO